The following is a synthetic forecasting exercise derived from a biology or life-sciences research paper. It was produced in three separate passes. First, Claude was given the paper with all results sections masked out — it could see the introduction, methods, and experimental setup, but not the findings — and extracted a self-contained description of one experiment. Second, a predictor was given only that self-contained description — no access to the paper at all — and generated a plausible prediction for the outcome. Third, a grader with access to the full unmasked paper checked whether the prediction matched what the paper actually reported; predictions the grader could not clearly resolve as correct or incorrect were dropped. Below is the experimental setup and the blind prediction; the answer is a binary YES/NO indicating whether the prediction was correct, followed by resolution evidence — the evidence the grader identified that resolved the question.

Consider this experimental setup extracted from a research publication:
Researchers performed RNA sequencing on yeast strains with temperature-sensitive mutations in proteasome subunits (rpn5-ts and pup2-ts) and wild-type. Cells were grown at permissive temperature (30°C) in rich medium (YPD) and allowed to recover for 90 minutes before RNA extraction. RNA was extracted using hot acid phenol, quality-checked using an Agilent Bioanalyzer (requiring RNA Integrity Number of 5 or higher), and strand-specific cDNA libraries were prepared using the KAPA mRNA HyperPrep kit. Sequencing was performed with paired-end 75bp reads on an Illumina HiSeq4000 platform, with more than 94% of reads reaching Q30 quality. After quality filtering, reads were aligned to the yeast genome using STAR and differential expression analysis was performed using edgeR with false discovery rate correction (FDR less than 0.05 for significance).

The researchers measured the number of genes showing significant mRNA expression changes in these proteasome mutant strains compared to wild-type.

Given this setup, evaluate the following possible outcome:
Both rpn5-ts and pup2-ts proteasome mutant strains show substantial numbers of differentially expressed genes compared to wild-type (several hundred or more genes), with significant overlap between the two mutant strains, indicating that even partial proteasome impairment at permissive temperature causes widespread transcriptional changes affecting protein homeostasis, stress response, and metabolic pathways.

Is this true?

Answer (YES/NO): YES